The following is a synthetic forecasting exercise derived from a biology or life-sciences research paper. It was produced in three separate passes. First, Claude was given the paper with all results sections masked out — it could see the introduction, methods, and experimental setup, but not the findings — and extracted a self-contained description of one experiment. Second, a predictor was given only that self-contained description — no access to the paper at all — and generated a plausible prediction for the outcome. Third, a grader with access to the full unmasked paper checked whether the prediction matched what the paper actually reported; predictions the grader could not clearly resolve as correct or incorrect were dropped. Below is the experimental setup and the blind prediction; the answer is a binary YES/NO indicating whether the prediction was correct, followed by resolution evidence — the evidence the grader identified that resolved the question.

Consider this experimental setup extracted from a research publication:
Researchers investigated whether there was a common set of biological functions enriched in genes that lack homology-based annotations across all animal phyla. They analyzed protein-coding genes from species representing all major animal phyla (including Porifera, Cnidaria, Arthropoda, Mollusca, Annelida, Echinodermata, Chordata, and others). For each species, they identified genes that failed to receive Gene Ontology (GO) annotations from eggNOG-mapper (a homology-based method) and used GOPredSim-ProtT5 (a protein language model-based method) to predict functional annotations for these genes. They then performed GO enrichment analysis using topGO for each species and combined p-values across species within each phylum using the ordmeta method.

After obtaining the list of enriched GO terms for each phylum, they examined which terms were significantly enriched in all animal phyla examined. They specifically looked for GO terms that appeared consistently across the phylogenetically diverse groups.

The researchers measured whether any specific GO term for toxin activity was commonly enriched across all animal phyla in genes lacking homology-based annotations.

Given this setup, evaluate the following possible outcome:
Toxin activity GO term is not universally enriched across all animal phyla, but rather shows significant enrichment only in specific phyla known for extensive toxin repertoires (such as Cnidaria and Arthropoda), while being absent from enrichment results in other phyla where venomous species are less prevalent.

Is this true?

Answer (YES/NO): NO